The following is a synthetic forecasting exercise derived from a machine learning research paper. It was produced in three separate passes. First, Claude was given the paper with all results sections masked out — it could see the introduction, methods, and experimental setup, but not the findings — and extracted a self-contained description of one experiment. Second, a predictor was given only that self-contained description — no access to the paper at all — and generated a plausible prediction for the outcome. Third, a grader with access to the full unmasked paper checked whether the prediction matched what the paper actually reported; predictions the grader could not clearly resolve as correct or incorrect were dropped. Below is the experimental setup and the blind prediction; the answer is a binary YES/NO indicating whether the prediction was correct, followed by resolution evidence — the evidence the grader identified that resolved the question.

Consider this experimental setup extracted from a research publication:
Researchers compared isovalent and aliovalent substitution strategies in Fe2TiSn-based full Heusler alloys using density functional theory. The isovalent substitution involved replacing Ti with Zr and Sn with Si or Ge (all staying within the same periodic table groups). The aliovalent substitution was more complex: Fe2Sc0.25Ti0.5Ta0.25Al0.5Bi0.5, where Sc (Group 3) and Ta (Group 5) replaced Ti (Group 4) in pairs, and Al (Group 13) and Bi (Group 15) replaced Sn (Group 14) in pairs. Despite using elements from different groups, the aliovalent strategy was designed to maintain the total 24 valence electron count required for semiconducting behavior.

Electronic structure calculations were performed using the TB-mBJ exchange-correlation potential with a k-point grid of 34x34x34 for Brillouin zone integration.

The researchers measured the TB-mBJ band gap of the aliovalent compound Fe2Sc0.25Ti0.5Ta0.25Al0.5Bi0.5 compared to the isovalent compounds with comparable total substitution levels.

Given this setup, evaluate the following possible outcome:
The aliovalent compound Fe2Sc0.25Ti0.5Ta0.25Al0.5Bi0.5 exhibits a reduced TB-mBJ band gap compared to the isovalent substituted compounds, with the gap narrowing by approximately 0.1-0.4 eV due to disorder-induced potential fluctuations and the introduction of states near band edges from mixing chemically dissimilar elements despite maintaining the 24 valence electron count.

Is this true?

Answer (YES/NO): NO